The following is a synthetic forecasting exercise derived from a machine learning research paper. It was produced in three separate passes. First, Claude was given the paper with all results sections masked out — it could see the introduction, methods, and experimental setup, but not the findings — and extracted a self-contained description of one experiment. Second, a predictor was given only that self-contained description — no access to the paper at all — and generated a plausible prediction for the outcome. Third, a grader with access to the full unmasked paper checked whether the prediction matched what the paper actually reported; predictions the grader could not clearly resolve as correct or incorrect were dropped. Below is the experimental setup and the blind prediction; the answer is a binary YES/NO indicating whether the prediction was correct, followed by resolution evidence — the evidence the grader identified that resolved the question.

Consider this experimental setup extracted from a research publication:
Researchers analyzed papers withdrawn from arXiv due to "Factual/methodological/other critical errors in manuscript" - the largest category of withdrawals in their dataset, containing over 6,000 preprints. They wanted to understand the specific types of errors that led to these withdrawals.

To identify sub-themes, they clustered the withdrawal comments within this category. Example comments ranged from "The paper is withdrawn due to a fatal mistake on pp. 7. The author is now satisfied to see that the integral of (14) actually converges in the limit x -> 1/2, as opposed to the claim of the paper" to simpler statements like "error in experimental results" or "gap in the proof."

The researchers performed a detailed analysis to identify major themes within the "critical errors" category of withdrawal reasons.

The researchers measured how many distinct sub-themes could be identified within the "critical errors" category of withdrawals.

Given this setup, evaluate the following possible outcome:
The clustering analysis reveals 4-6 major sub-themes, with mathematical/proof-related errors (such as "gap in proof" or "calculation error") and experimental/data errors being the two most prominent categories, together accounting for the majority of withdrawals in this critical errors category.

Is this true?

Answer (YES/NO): NO